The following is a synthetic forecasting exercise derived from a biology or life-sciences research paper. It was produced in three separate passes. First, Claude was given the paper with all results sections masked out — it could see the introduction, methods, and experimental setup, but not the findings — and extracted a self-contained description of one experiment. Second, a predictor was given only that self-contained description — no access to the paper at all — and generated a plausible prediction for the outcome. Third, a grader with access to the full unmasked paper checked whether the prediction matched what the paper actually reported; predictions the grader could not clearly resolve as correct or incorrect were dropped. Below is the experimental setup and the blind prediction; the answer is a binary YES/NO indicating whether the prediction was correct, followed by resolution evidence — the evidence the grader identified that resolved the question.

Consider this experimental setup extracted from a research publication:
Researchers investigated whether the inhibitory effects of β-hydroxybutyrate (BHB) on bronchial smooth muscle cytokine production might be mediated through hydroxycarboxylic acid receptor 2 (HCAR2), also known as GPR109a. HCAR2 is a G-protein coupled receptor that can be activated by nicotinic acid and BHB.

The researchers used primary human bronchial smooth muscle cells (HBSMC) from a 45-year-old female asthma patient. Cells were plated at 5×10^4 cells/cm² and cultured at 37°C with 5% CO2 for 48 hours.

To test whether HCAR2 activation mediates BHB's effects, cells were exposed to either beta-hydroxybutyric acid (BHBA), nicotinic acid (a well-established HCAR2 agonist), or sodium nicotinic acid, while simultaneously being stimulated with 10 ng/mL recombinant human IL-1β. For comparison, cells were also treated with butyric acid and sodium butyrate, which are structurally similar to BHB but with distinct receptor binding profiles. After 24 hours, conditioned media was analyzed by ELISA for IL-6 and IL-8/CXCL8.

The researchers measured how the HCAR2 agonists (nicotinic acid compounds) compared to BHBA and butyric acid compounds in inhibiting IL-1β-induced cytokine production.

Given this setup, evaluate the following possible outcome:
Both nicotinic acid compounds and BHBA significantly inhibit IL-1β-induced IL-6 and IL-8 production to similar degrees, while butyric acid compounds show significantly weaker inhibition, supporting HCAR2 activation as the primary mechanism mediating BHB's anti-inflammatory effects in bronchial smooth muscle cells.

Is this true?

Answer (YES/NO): NO